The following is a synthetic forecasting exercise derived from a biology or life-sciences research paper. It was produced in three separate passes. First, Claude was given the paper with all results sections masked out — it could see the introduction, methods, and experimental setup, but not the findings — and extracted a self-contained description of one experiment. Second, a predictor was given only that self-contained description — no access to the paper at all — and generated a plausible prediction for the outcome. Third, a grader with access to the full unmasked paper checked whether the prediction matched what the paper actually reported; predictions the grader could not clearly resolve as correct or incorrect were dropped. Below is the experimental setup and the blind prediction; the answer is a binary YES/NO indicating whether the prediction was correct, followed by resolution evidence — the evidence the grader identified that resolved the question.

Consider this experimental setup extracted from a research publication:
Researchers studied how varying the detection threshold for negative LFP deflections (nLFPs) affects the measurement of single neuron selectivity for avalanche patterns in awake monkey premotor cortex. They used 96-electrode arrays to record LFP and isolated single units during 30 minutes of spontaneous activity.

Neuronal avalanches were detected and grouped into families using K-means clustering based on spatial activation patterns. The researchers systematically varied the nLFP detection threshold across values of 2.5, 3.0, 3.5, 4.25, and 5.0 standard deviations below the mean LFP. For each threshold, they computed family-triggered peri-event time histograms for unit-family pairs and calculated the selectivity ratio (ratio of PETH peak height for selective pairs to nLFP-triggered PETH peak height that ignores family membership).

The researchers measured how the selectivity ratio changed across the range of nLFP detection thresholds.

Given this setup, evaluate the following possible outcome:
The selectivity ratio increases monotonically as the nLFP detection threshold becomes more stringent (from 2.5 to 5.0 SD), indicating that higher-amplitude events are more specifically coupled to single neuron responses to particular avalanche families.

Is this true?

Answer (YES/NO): NO